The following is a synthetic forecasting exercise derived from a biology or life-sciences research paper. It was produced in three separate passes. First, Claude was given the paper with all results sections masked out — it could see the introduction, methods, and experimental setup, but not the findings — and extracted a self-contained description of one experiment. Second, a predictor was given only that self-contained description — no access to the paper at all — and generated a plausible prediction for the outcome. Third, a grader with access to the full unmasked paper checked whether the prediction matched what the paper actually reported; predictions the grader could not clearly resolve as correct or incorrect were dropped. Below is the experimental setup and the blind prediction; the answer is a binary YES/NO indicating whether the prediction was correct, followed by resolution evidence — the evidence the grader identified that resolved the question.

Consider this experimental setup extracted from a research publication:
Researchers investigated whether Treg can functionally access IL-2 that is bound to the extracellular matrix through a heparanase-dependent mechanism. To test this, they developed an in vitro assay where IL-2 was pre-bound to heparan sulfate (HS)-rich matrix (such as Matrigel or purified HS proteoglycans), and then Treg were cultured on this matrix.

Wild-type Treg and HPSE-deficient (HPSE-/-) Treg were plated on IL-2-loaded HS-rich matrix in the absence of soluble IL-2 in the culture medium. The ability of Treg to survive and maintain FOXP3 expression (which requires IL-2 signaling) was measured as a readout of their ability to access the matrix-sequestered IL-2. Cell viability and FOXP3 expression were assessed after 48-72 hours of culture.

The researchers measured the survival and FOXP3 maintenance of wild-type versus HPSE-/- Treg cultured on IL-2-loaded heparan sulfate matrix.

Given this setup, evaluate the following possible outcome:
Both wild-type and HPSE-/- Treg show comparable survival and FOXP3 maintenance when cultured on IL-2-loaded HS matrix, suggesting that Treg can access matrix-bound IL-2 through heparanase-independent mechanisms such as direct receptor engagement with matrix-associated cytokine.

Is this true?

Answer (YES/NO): NO